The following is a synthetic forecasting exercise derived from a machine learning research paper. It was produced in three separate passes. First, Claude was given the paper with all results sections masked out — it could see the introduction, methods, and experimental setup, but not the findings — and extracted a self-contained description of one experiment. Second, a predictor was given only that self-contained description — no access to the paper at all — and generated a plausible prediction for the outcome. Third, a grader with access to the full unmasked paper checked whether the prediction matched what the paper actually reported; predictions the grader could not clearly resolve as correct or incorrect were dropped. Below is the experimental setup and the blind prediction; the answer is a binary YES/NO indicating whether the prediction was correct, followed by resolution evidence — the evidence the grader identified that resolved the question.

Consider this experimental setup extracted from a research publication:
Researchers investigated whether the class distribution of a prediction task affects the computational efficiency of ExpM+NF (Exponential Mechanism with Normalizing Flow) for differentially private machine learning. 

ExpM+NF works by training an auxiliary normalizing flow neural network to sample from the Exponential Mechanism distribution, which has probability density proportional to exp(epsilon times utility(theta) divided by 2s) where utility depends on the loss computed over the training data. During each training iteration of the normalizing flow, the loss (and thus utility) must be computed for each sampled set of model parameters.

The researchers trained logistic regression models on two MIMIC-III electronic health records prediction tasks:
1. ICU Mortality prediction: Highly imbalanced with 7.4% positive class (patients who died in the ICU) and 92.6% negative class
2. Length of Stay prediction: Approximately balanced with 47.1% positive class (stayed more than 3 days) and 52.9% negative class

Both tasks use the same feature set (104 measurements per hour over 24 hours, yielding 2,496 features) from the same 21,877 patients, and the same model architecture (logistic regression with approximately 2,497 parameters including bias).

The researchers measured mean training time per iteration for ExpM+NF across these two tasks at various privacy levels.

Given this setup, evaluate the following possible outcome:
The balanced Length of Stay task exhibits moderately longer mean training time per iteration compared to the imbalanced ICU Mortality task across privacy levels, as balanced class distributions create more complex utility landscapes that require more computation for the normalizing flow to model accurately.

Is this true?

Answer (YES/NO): NO